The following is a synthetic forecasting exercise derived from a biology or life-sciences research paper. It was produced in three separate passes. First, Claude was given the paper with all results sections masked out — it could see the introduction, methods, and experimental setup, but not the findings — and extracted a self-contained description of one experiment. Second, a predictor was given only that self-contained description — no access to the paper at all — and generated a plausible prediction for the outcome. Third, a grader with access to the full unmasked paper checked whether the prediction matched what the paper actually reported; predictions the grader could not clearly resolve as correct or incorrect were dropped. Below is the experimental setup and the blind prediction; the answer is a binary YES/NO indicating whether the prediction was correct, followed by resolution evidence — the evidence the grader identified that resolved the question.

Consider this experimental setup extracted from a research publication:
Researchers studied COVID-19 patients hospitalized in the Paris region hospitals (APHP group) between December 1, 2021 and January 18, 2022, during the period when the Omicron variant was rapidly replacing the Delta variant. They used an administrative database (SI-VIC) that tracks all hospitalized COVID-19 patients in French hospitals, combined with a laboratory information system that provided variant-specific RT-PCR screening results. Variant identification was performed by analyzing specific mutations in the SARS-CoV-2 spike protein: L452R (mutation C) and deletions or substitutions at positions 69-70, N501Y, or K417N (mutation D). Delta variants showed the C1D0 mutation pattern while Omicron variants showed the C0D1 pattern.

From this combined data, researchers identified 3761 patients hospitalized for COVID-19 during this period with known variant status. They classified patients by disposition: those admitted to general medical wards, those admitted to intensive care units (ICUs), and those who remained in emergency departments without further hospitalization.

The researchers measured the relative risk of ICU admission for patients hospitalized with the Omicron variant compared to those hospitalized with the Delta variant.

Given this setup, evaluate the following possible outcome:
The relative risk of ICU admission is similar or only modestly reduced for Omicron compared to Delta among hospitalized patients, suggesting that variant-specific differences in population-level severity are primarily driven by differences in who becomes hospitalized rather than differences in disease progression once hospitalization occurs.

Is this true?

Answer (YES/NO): NO